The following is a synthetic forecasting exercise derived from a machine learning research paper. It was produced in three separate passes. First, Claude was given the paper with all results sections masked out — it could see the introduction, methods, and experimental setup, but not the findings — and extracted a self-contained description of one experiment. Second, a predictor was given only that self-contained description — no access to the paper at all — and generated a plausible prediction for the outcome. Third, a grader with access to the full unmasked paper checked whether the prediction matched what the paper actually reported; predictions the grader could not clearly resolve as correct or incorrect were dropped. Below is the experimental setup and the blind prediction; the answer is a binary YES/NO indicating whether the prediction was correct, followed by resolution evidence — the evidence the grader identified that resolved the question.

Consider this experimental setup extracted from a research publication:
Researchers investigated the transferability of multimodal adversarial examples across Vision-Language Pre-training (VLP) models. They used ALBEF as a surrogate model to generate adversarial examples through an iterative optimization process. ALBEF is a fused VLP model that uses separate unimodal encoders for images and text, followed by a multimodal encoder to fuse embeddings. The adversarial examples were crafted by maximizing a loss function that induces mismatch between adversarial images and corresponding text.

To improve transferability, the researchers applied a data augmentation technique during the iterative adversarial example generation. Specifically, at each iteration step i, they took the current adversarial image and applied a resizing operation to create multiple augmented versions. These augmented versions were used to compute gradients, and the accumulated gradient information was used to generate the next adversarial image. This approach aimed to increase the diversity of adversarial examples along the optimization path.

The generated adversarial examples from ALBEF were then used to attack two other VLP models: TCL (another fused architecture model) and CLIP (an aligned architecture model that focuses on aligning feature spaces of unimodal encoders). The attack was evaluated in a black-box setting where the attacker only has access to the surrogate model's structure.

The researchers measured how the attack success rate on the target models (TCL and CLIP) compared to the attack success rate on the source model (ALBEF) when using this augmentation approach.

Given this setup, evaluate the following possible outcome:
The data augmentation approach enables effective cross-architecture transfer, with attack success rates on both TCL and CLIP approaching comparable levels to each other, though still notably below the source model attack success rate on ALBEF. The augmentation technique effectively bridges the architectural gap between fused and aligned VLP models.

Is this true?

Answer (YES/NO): NO